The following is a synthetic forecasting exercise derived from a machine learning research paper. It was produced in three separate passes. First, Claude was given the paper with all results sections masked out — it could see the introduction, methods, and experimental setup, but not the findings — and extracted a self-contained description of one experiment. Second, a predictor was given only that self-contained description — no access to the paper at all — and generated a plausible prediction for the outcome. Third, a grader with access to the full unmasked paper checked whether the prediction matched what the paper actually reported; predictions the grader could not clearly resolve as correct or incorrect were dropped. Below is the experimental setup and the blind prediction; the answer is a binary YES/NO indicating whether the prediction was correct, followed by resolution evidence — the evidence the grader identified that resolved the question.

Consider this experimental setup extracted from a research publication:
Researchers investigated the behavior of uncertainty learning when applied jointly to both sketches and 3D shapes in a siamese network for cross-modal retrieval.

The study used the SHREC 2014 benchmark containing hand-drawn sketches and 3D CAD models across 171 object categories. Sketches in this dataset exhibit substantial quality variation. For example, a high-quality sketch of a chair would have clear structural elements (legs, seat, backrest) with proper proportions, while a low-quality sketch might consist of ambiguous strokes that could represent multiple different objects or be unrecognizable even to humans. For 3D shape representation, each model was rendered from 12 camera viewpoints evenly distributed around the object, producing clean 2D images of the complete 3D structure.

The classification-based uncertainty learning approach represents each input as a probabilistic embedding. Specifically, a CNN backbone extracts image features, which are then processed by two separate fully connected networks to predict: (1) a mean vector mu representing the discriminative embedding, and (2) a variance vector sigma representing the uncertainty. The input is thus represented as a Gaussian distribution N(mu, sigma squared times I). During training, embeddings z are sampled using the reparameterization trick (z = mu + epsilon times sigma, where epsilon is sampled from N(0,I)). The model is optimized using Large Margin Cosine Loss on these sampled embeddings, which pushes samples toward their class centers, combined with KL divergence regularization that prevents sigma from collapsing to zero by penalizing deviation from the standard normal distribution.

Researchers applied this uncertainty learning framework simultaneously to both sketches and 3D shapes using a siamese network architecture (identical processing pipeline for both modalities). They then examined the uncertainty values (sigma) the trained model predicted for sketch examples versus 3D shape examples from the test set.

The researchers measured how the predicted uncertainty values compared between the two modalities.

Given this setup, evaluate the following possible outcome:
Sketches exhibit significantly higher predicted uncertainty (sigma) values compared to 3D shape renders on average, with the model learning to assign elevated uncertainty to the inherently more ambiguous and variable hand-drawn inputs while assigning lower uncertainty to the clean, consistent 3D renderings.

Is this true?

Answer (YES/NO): YES